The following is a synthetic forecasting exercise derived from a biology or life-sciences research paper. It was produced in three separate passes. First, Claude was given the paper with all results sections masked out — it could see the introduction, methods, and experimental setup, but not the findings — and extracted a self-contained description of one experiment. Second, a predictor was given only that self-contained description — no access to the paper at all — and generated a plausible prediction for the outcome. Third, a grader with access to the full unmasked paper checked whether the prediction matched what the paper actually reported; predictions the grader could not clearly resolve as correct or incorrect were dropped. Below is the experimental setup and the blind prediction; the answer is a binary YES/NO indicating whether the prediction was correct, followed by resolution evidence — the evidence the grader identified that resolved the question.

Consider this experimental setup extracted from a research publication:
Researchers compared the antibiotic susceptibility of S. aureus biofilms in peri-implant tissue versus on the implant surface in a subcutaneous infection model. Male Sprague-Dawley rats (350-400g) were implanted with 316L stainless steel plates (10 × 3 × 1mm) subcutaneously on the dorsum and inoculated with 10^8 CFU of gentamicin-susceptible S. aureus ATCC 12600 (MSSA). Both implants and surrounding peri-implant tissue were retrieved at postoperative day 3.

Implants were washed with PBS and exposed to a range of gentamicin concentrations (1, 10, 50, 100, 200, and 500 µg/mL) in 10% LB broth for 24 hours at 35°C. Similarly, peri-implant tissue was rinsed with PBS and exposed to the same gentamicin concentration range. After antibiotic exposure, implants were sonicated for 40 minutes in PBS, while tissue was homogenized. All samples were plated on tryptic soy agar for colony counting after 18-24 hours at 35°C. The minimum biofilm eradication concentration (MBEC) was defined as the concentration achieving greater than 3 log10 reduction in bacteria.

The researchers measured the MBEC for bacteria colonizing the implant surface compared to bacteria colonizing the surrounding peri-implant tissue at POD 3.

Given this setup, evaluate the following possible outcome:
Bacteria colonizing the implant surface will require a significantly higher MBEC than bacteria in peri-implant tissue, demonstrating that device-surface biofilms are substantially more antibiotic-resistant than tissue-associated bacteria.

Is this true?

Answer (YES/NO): NO